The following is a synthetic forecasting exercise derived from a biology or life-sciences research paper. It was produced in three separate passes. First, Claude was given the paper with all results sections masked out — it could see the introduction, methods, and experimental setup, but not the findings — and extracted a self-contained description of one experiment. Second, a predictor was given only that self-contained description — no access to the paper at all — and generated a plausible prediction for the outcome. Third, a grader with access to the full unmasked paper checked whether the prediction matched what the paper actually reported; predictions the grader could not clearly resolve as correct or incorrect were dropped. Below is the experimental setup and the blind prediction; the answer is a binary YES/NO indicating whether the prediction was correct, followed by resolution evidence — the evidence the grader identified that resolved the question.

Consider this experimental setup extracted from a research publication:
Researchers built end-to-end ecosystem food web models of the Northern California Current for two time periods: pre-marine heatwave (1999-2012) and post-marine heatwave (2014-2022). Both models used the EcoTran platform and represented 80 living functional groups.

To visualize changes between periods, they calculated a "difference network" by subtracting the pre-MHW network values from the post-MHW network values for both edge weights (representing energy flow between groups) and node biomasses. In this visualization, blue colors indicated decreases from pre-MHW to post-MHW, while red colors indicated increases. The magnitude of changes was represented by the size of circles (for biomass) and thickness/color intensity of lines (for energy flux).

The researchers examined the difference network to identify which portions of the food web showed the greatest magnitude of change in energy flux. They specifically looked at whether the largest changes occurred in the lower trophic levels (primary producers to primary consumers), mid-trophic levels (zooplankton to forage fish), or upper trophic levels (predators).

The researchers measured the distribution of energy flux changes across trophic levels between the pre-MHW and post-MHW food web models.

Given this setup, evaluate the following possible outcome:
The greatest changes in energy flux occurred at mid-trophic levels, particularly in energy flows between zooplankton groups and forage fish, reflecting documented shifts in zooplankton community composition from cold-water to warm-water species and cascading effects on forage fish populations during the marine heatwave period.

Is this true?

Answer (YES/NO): NO